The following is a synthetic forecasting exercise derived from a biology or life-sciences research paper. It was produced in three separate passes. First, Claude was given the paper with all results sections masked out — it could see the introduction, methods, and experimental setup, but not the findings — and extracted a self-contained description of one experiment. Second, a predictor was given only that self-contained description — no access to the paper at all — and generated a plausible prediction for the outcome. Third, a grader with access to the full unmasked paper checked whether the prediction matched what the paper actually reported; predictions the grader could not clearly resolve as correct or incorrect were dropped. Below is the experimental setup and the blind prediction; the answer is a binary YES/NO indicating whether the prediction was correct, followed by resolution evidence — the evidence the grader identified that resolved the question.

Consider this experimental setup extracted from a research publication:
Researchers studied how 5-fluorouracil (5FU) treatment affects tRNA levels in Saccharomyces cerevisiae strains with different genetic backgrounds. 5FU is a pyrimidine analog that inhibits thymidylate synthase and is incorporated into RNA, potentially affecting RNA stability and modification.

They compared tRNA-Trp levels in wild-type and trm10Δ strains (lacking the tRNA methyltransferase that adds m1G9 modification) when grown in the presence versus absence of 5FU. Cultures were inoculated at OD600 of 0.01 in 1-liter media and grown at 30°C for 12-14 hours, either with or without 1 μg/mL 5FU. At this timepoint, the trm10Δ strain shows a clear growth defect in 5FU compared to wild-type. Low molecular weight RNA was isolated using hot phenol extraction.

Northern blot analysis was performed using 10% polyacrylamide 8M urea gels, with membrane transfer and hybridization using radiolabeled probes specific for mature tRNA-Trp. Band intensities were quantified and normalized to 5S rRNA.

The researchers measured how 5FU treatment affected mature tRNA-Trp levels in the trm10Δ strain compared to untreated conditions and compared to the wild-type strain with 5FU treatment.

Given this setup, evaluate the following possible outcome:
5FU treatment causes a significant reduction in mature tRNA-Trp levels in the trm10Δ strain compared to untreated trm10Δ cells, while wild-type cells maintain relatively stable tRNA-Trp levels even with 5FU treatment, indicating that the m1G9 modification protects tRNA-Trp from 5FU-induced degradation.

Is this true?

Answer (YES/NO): YES